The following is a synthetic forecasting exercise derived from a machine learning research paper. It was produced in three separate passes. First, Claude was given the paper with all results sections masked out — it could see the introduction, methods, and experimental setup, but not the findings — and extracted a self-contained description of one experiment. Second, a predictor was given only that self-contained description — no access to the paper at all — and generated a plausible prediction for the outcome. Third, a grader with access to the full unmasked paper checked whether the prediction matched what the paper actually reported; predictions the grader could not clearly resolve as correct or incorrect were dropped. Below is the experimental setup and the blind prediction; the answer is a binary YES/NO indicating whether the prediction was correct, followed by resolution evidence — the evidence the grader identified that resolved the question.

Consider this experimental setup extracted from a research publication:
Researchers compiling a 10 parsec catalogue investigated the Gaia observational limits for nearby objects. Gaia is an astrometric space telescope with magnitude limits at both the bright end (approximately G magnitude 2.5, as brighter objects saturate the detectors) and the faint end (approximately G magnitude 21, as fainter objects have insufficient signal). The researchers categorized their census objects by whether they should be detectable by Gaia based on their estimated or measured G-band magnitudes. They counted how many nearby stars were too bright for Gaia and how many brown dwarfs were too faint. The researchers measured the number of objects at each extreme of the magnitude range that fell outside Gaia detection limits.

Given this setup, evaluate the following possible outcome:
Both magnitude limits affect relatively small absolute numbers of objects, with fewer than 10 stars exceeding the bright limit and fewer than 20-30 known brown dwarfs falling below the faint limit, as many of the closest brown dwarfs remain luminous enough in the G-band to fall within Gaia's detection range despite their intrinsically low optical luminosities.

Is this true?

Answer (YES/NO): NO